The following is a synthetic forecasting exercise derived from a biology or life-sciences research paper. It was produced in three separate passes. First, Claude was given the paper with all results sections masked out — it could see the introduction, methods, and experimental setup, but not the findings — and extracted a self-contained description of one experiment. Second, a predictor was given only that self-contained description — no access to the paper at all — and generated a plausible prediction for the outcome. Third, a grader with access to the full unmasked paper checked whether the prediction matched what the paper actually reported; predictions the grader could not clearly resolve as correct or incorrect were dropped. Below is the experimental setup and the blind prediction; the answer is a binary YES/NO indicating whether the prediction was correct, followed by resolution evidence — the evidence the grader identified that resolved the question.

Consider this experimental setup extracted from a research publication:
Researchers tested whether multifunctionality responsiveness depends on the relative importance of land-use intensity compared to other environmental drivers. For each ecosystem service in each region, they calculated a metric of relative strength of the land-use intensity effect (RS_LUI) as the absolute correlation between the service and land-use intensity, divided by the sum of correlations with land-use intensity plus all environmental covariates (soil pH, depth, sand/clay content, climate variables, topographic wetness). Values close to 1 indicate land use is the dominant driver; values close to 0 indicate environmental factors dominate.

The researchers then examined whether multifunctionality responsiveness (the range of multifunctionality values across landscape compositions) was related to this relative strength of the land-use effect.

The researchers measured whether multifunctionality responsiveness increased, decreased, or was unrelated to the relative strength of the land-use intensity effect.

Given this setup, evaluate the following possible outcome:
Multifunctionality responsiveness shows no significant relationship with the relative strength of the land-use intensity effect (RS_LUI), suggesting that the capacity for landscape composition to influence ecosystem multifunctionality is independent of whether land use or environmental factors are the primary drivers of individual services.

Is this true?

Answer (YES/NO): NO